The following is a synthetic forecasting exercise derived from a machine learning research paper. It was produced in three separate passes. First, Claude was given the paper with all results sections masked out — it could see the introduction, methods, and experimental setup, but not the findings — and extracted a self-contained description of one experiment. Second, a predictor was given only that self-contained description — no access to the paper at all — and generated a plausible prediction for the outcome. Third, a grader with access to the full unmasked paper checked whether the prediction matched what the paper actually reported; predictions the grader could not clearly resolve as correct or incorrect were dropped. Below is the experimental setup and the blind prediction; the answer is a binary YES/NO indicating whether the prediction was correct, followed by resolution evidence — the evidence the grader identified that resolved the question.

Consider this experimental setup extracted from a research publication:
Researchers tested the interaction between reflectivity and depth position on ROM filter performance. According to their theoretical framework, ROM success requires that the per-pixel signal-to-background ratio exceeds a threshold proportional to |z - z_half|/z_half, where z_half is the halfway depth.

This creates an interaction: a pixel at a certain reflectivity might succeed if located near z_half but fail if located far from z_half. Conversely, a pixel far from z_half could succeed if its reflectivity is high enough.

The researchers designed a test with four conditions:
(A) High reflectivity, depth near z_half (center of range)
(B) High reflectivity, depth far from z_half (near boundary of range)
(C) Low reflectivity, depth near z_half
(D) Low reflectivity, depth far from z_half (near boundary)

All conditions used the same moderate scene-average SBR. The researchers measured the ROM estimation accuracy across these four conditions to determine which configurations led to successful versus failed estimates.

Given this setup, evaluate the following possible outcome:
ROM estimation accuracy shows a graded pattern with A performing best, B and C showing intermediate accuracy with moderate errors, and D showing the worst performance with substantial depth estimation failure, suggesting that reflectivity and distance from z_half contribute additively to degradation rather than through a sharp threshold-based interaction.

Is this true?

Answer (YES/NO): NO